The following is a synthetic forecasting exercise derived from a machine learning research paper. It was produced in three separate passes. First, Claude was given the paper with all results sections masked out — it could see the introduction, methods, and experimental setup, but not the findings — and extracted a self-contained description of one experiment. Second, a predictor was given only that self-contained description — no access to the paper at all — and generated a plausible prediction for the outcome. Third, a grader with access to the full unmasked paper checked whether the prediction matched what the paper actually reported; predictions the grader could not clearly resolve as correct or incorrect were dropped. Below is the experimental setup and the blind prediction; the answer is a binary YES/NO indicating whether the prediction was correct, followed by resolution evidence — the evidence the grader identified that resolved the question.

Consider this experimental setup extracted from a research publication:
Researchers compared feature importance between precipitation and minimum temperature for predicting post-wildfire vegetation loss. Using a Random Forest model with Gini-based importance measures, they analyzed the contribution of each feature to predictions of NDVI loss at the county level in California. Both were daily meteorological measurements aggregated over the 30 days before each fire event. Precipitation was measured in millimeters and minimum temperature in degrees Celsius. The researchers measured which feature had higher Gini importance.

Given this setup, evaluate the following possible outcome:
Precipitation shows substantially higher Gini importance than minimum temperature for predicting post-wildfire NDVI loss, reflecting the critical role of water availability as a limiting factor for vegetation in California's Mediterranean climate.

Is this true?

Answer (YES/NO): NO